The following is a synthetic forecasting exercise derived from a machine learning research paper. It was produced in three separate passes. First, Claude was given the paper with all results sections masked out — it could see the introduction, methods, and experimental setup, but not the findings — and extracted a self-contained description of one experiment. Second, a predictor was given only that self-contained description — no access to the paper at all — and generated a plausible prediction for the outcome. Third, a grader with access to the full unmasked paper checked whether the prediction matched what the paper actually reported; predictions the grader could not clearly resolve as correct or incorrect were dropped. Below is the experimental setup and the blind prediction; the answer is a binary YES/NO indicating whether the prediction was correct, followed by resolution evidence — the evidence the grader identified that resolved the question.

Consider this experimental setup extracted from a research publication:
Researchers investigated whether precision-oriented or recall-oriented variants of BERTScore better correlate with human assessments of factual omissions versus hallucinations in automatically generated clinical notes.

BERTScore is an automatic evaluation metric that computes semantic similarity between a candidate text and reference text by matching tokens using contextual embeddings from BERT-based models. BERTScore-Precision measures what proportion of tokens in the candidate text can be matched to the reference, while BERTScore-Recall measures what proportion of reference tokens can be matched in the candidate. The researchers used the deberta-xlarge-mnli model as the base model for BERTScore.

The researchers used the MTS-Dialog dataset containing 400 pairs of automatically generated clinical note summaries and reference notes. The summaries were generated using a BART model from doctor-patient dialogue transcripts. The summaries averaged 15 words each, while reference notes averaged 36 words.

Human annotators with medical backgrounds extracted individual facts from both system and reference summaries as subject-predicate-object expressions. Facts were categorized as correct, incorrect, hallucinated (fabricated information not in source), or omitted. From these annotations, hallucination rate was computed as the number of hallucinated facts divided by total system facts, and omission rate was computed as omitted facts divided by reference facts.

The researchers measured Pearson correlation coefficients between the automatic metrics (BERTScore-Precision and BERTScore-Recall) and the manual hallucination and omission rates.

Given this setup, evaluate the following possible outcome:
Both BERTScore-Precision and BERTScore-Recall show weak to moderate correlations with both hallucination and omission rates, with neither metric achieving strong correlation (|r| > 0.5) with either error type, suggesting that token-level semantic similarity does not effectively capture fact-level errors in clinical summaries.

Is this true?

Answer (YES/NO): NO